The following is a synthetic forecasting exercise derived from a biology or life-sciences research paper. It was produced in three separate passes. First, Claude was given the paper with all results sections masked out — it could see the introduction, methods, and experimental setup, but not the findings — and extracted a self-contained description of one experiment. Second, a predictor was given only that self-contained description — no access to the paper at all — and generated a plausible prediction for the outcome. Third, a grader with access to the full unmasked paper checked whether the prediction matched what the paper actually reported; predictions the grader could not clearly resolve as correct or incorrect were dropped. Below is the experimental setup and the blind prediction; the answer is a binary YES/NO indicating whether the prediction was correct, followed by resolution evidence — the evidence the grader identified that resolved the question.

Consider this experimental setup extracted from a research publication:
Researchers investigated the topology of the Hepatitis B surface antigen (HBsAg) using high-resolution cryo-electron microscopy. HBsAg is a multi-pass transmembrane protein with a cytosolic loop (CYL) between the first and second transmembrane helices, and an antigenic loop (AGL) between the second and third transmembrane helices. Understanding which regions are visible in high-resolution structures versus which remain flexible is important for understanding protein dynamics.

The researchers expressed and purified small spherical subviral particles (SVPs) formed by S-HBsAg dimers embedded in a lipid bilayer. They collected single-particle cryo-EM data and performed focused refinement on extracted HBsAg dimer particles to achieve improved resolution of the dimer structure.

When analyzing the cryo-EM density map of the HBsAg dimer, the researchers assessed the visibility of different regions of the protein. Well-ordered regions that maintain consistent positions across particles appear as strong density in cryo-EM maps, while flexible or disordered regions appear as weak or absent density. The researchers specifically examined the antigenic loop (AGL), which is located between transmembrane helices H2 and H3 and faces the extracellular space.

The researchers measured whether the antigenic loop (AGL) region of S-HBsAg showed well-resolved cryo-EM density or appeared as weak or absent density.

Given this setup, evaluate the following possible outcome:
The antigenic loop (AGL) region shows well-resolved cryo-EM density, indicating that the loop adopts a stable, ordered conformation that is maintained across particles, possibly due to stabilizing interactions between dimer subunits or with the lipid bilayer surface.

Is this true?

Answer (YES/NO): NO